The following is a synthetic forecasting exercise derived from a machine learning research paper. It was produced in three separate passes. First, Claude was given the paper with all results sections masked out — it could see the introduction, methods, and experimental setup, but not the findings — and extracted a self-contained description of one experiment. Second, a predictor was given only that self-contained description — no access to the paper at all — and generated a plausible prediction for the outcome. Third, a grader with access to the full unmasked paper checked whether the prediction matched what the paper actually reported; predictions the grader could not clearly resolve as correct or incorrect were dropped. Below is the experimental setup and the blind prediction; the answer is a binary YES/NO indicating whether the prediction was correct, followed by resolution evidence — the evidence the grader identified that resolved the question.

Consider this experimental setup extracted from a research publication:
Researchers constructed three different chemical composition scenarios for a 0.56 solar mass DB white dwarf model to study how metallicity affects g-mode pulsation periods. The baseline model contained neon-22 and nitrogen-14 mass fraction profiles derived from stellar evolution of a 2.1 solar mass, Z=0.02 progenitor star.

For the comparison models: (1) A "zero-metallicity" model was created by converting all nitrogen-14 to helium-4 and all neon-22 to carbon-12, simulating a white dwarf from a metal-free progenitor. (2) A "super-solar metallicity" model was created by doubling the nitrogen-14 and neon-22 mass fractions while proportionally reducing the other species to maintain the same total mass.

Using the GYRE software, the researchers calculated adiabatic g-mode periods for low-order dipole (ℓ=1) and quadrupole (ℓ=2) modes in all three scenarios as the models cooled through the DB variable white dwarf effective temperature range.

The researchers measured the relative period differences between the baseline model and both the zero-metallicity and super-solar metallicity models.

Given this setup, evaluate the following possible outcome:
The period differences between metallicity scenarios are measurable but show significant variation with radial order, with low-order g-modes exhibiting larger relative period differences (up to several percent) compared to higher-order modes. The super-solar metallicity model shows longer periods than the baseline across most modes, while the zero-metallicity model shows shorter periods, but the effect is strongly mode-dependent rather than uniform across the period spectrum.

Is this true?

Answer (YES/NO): NO